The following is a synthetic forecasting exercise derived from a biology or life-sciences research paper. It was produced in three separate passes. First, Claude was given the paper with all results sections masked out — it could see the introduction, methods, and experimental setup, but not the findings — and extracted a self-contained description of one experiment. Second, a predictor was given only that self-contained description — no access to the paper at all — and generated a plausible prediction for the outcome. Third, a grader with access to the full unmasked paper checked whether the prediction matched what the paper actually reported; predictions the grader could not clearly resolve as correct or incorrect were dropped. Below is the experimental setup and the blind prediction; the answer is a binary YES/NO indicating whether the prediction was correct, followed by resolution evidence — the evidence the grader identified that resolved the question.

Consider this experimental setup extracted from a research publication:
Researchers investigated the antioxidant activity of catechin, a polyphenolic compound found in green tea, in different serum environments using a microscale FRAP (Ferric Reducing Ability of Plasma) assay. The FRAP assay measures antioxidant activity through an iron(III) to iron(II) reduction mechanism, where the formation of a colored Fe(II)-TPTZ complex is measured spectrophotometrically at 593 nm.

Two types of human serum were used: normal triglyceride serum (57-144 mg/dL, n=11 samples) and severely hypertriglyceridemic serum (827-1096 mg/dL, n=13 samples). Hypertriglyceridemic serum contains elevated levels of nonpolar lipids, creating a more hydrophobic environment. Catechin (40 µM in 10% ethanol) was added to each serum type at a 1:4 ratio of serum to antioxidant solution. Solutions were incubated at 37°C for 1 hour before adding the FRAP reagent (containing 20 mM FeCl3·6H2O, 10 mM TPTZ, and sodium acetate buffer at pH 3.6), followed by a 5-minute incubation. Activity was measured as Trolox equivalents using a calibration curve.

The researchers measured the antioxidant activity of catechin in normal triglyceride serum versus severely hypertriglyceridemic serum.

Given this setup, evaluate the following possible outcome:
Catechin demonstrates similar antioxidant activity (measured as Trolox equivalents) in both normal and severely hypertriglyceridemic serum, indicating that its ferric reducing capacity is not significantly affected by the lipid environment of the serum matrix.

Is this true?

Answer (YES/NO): NO